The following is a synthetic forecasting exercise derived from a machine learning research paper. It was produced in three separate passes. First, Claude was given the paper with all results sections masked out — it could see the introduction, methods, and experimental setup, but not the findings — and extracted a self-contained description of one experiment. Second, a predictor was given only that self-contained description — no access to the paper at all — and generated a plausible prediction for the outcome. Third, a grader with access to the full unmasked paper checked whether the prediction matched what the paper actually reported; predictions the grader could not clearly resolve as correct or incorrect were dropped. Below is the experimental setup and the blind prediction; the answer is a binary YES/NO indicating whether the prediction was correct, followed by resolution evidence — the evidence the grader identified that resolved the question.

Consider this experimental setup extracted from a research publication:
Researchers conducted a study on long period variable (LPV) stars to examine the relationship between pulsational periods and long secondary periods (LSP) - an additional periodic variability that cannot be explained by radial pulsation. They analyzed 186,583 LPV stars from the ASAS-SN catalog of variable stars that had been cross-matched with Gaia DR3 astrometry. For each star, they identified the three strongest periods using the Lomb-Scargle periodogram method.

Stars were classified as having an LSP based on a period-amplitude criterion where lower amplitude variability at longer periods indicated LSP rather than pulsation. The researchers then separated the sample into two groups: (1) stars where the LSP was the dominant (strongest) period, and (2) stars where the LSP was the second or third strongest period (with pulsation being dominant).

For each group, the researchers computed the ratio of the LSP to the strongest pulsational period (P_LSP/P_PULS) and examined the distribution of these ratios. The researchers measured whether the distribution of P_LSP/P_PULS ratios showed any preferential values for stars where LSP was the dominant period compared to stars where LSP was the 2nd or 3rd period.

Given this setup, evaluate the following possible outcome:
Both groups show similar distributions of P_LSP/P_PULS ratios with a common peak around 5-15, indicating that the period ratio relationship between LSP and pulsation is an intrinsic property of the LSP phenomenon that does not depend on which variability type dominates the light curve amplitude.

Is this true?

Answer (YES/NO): NO